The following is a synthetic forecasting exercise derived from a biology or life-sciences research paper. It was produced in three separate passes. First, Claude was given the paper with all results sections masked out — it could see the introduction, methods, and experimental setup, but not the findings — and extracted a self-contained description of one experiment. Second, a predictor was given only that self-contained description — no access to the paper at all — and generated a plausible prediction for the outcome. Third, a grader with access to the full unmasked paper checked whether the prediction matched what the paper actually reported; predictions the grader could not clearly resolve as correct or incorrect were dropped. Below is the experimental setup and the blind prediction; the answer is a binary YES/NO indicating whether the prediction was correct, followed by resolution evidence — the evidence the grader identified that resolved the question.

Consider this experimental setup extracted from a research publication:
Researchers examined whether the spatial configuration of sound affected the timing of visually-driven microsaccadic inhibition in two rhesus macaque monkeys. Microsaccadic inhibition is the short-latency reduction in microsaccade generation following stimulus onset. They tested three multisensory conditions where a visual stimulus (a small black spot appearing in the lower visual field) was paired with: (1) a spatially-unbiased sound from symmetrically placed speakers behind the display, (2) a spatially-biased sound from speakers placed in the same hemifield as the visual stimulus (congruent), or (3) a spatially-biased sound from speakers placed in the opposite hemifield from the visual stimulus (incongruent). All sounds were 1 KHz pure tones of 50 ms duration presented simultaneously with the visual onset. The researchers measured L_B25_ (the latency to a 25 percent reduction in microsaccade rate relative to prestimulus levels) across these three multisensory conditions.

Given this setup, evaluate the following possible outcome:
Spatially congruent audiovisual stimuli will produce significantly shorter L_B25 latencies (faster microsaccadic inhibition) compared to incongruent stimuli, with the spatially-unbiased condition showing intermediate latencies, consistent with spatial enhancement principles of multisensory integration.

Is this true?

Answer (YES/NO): NO